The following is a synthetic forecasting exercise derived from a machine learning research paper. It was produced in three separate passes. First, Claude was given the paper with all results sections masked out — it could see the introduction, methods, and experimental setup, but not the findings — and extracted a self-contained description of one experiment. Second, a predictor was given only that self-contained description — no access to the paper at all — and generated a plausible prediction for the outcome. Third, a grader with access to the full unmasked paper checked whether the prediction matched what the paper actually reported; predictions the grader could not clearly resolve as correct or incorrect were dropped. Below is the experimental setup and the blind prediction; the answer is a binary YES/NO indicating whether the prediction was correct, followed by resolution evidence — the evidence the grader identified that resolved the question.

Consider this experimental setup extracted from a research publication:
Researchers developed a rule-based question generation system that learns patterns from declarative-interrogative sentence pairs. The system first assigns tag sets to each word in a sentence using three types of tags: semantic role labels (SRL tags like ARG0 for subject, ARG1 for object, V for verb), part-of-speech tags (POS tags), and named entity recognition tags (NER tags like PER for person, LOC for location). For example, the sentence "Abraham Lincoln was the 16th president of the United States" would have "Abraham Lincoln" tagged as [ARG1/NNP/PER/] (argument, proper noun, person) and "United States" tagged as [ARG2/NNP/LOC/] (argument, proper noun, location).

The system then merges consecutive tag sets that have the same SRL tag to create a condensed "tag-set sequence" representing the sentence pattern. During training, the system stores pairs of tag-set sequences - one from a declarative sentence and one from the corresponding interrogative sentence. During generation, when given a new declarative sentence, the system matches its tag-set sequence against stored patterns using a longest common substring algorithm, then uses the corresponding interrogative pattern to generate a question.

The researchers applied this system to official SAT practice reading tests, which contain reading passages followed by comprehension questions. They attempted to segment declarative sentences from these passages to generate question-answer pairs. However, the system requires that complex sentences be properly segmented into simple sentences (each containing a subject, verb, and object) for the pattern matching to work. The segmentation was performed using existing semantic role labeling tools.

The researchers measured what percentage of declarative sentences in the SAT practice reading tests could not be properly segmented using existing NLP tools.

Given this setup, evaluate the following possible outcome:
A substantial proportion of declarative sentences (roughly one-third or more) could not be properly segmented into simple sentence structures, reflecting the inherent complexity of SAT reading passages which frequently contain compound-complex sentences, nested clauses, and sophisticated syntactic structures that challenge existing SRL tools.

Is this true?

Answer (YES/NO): NO